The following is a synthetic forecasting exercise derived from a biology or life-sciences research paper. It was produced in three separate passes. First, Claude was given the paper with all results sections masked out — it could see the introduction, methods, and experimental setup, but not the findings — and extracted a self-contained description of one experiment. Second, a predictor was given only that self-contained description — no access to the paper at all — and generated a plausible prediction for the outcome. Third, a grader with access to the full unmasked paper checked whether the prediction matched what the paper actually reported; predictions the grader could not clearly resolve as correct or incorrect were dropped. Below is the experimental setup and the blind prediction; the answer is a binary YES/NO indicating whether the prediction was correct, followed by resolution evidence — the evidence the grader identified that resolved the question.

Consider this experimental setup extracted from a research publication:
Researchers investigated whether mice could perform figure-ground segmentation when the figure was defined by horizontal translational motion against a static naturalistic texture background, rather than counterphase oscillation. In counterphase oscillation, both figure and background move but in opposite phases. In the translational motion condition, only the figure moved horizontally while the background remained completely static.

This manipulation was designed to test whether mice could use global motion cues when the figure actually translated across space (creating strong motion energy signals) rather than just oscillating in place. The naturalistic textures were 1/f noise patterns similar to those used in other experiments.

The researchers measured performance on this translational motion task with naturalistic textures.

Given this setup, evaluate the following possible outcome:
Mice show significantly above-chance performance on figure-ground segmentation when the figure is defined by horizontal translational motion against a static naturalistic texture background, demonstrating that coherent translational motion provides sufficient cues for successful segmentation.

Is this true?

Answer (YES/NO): YES